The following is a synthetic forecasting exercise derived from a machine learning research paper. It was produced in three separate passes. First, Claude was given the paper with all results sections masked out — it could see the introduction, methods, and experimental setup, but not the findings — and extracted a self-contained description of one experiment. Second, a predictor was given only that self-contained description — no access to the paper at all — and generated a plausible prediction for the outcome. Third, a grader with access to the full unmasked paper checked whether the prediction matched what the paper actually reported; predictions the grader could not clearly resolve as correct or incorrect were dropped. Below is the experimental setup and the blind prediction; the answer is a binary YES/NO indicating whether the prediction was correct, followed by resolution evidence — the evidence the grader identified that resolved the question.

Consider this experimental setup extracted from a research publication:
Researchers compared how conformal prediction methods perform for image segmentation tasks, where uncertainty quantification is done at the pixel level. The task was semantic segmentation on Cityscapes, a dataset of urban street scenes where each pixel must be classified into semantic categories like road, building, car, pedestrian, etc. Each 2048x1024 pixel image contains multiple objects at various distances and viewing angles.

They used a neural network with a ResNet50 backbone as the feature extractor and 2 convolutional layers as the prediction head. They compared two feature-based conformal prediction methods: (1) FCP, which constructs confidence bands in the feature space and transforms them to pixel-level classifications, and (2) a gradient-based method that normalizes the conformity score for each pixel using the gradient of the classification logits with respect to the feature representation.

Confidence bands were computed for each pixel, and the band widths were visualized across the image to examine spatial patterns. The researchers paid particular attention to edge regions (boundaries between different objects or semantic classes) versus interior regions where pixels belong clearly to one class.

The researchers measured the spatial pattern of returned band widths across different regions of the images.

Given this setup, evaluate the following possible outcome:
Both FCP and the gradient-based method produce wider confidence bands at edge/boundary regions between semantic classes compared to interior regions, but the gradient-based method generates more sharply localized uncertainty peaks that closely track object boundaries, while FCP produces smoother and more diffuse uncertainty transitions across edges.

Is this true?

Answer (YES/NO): YES